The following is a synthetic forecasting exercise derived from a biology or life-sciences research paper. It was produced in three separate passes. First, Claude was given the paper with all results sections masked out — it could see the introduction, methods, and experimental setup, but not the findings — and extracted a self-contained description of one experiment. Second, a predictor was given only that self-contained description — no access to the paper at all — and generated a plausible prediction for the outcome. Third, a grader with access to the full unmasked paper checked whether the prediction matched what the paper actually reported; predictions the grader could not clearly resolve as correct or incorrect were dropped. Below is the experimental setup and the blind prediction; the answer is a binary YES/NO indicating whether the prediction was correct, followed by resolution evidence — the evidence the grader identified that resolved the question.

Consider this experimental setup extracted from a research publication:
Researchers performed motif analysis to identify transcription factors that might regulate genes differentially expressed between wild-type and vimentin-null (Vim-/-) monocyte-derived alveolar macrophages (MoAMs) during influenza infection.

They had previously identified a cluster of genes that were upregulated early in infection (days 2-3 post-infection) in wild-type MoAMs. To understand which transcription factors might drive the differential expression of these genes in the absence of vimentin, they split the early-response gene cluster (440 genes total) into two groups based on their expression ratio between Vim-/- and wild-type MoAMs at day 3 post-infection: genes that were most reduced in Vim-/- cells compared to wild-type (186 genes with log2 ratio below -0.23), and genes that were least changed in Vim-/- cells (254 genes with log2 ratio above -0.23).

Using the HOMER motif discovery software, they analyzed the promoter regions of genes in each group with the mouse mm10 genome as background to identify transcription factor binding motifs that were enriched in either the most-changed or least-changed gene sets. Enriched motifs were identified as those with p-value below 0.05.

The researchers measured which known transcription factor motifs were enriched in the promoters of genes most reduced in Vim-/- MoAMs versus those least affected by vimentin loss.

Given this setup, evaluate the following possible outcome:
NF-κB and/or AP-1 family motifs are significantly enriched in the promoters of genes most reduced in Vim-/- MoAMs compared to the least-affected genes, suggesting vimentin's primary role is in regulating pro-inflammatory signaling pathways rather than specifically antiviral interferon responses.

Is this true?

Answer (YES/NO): NO